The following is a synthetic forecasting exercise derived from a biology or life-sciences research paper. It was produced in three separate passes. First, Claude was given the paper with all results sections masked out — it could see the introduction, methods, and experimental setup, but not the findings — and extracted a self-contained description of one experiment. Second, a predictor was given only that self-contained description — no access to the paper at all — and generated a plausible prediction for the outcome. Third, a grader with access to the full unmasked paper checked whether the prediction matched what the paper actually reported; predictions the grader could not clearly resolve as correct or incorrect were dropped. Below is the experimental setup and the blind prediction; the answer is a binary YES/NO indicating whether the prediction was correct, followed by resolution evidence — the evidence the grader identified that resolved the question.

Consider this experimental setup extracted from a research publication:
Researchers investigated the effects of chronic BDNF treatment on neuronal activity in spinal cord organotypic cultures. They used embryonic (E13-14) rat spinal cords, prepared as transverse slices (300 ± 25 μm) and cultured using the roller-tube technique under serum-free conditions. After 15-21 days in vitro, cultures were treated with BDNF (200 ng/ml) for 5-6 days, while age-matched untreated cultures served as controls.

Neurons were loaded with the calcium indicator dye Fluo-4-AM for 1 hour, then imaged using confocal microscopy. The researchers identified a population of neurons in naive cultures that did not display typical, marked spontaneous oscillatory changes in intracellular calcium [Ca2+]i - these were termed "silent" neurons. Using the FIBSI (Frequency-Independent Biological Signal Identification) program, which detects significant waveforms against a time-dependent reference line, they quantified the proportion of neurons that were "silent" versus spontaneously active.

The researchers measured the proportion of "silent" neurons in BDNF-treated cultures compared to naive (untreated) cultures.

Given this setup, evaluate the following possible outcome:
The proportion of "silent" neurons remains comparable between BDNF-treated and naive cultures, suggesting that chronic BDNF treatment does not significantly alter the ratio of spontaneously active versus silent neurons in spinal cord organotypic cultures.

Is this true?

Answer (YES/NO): NO